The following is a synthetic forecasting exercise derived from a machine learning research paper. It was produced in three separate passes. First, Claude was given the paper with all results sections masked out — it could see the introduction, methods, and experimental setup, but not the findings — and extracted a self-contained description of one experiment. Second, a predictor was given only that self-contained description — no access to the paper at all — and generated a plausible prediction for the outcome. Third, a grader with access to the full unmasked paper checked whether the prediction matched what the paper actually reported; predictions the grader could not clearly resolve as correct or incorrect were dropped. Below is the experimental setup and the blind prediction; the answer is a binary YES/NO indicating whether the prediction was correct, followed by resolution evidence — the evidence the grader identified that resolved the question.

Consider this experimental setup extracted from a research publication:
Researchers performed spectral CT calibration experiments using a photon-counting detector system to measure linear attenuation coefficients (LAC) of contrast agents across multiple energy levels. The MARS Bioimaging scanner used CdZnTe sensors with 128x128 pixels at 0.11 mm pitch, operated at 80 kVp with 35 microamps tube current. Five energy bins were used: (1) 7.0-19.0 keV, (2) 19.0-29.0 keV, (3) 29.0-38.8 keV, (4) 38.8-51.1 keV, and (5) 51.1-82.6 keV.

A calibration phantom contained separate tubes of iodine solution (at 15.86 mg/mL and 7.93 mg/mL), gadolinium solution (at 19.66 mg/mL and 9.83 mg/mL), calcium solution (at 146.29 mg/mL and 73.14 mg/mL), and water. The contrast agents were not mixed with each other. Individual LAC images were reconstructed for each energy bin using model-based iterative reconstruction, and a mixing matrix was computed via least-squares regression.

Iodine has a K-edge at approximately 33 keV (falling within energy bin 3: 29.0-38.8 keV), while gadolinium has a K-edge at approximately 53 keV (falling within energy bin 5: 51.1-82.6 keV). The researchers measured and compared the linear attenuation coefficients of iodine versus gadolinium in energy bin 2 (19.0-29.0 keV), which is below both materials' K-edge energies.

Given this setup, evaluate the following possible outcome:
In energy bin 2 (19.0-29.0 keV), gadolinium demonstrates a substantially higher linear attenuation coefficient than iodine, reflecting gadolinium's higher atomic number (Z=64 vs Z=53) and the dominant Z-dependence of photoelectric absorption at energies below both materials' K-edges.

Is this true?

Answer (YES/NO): YES